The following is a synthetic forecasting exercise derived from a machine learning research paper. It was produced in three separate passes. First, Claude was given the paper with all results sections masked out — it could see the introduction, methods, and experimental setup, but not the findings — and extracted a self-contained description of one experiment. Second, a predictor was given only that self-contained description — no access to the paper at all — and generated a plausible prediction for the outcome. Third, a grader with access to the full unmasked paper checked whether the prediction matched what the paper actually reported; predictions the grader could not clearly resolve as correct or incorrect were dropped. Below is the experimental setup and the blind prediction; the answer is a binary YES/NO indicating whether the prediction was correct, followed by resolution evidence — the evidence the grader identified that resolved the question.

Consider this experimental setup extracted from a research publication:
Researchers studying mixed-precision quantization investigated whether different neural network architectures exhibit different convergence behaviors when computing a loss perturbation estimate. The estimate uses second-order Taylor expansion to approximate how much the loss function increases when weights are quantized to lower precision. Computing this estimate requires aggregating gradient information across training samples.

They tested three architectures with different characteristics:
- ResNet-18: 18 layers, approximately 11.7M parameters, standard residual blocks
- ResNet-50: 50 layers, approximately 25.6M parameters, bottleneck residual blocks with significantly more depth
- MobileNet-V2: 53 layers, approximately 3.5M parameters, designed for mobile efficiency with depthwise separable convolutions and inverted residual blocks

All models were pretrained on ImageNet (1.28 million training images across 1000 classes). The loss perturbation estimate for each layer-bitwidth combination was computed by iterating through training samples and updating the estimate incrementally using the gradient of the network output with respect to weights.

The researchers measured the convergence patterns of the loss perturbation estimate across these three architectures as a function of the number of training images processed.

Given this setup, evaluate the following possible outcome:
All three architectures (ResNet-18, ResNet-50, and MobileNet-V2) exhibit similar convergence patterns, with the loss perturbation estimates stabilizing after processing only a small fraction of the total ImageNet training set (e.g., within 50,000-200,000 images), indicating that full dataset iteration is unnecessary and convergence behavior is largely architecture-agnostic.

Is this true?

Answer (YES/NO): NO